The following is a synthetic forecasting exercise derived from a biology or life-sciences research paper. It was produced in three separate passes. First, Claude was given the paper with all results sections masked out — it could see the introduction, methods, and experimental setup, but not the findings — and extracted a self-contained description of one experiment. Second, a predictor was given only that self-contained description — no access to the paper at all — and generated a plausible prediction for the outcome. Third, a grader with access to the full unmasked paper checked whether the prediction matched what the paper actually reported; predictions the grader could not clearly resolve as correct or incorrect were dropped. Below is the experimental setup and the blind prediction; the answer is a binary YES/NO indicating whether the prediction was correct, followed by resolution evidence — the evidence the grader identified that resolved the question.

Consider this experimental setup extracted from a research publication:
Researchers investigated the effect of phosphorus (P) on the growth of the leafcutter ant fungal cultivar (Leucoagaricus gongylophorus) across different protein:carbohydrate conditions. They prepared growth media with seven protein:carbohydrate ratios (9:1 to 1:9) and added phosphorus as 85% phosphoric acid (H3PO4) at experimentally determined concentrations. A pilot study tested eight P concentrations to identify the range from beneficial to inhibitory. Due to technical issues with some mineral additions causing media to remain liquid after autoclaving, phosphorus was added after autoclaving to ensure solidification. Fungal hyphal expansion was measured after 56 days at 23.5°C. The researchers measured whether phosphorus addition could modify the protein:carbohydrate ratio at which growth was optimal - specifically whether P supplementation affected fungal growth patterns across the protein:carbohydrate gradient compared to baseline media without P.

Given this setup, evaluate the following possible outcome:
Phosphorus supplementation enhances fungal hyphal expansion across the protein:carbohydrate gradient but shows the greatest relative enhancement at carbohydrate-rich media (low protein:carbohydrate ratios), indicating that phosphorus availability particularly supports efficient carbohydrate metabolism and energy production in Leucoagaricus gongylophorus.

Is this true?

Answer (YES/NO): NO